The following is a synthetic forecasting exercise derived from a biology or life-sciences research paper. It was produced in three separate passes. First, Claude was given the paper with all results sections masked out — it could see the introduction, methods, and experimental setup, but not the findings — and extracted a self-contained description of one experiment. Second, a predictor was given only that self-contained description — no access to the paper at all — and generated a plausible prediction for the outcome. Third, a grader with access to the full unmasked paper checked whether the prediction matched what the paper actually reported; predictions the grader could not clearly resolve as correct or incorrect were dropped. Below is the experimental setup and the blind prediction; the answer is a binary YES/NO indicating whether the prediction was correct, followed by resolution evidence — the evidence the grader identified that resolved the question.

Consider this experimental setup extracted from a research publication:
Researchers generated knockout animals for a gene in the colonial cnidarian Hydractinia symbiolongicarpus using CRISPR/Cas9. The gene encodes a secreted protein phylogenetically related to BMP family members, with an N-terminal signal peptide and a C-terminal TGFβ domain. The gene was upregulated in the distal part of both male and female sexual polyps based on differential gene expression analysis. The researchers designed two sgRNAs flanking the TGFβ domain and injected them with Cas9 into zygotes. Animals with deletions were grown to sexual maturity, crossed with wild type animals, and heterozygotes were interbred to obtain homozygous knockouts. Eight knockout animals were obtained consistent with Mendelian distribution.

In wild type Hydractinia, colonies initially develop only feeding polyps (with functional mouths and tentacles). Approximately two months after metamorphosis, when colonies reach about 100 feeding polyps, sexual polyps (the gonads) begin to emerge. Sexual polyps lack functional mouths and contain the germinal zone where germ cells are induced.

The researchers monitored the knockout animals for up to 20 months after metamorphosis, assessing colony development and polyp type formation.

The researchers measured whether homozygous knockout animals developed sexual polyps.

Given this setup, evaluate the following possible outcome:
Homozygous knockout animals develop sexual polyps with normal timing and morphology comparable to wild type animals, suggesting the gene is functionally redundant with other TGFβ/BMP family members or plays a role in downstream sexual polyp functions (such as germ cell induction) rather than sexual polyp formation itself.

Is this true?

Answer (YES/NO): NO